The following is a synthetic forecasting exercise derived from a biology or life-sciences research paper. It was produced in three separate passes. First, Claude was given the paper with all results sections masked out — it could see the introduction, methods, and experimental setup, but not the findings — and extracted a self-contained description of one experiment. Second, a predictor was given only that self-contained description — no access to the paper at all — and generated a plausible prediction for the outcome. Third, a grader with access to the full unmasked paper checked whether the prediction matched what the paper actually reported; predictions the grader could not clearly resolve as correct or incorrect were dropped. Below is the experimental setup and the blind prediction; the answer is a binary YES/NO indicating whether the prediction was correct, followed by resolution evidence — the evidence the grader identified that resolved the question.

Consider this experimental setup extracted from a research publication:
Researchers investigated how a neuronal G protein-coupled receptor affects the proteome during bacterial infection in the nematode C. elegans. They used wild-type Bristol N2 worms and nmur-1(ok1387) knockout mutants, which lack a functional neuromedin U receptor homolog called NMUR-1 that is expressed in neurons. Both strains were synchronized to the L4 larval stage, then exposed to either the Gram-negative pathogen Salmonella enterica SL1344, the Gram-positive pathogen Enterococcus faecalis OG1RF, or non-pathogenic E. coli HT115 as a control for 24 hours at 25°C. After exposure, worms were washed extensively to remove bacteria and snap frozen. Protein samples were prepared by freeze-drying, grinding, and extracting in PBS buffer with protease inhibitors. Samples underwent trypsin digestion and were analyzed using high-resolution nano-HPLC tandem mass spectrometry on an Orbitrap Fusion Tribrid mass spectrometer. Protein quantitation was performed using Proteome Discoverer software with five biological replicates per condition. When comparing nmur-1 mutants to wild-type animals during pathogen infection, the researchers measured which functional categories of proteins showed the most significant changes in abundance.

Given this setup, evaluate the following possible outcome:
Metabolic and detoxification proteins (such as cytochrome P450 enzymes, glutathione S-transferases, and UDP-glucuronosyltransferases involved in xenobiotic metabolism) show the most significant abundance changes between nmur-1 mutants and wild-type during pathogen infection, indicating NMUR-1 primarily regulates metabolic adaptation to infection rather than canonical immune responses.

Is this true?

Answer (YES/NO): NO